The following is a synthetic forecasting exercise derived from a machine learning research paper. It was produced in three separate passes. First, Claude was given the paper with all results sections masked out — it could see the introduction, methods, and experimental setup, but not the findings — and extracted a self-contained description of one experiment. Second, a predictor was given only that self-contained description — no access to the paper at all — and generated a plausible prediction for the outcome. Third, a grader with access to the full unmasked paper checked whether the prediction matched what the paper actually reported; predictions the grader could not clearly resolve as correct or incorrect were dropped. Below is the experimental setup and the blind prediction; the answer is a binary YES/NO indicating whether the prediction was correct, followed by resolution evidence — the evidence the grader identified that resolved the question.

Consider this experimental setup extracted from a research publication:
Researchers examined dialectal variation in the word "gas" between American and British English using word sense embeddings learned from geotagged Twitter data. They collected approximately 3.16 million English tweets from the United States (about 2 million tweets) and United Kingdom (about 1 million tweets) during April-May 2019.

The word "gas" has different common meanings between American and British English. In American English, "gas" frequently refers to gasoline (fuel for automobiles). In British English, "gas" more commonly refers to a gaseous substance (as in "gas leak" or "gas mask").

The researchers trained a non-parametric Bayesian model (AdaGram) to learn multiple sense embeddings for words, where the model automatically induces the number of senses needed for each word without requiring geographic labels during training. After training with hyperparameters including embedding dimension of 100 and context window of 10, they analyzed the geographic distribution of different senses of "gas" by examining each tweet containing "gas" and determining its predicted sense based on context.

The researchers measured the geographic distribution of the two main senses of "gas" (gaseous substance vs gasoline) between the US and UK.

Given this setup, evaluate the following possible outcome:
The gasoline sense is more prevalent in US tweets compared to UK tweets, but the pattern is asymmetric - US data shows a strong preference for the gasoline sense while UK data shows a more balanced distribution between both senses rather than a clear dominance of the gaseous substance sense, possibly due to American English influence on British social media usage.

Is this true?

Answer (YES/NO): NO